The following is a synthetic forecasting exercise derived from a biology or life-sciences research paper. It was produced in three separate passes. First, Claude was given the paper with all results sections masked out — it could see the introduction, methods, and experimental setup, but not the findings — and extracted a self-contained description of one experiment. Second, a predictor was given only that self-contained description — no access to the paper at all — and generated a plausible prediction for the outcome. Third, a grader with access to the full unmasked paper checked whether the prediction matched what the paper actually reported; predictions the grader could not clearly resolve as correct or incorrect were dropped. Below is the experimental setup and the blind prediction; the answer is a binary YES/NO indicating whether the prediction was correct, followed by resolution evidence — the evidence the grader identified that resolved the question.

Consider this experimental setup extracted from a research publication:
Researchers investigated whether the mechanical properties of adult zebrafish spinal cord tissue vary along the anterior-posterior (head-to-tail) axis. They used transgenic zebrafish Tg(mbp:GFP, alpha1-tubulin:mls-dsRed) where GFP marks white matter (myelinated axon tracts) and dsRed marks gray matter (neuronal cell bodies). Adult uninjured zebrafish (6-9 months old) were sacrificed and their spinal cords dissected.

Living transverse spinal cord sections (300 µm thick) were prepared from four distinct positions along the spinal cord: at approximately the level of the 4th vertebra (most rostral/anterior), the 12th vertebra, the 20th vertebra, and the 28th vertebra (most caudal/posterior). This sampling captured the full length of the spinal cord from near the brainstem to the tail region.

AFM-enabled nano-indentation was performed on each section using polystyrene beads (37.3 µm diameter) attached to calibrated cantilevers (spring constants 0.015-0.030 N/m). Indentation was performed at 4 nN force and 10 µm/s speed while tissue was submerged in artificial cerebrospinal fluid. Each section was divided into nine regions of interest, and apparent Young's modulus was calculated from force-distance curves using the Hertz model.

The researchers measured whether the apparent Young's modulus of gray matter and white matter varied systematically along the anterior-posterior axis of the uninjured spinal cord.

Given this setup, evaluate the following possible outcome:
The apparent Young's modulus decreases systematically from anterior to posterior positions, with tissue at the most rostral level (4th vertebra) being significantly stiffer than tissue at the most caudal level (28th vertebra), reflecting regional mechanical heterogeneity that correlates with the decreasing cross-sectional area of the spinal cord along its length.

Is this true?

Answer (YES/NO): NO